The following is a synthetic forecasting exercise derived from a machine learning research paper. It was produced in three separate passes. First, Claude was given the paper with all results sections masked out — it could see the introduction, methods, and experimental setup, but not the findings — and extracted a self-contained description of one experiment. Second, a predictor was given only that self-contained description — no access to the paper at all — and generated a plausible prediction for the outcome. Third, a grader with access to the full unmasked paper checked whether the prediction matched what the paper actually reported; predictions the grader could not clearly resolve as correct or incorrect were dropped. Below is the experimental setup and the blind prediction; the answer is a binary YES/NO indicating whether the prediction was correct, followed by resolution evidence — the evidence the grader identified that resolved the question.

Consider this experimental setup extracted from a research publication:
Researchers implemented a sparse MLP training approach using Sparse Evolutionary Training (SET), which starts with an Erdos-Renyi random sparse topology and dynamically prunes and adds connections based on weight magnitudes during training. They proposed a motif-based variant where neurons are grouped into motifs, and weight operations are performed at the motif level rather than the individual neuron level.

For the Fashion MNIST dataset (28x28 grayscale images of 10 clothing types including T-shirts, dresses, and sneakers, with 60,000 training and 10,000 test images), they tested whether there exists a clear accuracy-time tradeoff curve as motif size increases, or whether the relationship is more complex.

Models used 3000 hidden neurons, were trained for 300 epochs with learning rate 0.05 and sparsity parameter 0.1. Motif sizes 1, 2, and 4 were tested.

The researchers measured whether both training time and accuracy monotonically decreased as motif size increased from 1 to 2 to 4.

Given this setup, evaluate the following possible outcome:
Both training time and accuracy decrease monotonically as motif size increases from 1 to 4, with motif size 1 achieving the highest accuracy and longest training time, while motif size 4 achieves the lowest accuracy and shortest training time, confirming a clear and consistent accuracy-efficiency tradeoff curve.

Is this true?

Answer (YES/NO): YES